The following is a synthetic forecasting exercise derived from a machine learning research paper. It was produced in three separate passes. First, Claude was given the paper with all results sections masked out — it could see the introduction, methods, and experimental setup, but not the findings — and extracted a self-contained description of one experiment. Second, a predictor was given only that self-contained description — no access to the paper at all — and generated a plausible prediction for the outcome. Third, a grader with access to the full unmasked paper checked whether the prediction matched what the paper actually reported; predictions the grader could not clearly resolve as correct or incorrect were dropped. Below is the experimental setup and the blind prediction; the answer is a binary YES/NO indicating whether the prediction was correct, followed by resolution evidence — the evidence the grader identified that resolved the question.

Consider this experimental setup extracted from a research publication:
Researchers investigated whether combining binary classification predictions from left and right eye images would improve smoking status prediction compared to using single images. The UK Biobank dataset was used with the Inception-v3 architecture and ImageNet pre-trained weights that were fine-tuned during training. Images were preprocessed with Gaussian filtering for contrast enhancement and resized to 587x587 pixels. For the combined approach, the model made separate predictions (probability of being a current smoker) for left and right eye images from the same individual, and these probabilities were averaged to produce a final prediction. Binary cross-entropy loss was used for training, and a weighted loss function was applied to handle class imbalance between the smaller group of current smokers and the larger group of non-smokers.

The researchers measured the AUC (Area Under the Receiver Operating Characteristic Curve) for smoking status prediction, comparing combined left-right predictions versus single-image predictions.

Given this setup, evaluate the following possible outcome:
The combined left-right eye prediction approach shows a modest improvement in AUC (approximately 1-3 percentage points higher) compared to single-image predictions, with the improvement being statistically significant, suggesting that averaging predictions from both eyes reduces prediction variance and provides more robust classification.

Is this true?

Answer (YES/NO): NO